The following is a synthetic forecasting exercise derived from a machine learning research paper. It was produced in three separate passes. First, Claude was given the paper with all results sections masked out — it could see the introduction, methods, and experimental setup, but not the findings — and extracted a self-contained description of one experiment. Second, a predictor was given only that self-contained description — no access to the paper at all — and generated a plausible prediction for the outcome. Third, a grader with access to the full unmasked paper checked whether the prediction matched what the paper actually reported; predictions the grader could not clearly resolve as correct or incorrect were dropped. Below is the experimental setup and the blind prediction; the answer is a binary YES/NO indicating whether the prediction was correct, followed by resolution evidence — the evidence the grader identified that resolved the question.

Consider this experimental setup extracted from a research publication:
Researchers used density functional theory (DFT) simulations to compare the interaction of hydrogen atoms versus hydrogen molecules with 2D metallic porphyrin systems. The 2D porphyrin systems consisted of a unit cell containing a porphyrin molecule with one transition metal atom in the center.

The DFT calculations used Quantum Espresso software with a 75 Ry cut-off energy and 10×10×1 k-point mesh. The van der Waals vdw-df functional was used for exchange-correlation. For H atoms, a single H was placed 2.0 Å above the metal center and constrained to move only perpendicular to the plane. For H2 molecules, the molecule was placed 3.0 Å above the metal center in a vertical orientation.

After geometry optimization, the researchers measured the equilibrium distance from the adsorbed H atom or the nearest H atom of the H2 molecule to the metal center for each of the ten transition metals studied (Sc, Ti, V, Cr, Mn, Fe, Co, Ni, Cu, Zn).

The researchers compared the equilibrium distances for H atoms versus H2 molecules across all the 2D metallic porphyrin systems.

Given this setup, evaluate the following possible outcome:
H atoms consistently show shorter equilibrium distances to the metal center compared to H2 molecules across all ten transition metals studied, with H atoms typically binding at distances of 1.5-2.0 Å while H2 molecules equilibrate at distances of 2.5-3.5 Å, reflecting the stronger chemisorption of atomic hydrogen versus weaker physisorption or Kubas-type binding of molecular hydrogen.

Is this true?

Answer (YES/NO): NO